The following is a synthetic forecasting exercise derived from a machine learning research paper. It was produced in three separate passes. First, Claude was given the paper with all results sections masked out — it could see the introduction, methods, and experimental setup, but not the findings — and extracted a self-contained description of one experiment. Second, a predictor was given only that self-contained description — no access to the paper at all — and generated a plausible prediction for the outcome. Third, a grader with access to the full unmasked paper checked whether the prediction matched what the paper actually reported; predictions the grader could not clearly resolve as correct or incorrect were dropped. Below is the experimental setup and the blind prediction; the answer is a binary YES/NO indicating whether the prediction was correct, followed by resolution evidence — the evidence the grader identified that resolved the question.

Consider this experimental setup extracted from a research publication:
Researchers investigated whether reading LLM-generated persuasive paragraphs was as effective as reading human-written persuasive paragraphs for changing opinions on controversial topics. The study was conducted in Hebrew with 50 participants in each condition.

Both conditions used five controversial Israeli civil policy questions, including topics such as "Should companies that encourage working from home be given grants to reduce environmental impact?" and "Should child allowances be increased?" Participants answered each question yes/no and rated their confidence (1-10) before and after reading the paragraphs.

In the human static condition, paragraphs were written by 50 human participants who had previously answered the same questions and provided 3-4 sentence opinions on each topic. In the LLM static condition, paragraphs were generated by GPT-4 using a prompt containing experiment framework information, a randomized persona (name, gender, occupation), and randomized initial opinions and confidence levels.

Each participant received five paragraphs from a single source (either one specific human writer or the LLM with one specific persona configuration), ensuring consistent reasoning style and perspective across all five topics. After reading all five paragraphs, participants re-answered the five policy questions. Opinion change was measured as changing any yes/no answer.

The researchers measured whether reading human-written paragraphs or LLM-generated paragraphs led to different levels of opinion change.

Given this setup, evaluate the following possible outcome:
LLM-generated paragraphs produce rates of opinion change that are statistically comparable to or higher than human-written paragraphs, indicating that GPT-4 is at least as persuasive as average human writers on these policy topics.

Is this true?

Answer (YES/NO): YES